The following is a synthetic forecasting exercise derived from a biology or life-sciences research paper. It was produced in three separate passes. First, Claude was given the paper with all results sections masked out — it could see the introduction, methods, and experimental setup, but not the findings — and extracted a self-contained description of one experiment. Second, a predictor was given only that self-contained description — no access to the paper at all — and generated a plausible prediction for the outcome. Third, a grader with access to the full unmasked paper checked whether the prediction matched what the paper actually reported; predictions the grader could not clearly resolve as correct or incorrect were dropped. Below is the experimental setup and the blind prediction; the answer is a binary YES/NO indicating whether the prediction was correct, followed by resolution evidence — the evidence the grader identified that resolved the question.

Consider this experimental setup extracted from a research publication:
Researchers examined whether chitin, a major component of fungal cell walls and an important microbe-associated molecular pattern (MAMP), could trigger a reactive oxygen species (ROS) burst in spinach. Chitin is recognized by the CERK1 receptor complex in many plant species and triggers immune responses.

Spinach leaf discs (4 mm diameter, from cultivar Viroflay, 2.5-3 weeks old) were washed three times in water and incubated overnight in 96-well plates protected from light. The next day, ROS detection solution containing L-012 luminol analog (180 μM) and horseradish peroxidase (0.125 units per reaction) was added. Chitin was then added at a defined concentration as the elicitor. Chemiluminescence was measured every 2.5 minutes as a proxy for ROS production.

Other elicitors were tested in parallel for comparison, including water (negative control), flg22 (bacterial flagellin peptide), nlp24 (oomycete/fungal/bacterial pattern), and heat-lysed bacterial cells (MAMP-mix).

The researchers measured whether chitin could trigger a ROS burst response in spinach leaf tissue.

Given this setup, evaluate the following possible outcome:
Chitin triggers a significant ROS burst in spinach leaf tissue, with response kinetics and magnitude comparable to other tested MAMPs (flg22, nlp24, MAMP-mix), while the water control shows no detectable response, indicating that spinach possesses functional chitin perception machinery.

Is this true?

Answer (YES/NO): NO